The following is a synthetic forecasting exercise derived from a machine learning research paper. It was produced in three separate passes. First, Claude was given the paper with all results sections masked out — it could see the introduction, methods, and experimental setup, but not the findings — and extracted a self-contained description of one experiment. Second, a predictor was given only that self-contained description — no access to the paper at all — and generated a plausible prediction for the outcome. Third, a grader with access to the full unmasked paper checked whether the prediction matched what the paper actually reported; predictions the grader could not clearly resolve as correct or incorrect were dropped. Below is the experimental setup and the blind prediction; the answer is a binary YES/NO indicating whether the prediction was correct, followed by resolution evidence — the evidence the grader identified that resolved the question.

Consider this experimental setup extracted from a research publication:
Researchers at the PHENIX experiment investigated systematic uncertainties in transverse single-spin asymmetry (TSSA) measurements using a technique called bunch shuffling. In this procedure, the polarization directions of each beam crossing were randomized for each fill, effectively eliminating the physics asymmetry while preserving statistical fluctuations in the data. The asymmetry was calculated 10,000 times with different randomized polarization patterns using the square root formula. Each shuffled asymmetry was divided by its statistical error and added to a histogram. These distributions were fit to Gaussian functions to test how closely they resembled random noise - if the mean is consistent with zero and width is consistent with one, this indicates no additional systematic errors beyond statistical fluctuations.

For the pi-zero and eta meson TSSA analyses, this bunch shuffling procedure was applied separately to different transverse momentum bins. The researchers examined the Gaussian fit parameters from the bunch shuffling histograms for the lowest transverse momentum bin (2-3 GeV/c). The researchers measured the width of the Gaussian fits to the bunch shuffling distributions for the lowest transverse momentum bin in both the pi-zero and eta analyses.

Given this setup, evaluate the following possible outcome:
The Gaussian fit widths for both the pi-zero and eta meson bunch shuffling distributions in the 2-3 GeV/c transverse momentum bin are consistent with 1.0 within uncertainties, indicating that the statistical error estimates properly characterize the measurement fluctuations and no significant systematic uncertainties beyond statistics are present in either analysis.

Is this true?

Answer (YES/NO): NO